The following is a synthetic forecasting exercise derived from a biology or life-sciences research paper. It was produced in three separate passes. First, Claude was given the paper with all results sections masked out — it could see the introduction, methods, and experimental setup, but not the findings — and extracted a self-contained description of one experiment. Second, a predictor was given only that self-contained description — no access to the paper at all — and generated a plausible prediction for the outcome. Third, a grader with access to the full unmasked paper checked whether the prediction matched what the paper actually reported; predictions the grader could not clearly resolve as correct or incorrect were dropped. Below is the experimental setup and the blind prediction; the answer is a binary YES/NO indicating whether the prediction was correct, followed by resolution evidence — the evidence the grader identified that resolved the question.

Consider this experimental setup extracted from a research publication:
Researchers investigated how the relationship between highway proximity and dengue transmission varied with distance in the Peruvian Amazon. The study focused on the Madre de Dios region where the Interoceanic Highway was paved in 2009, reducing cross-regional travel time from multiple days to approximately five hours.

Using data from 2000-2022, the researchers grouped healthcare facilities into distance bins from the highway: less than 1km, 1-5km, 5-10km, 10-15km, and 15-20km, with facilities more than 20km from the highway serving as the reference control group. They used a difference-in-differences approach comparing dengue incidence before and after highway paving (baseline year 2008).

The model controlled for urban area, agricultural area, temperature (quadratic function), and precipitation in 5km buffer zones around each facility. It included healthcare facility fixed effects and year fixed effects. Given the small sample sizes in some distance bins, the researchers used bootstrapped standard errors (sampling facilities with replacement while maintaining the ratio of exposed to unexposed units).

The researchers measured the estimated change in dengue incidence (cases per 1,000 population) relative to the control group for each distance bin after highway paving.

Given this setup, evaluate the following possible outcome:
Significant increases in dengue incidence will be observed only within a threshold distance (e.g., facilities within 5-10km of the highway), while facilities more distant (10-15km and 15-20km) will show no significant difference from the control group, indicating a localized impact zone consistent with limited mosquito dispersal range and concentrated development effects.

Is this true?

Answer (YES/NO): NO